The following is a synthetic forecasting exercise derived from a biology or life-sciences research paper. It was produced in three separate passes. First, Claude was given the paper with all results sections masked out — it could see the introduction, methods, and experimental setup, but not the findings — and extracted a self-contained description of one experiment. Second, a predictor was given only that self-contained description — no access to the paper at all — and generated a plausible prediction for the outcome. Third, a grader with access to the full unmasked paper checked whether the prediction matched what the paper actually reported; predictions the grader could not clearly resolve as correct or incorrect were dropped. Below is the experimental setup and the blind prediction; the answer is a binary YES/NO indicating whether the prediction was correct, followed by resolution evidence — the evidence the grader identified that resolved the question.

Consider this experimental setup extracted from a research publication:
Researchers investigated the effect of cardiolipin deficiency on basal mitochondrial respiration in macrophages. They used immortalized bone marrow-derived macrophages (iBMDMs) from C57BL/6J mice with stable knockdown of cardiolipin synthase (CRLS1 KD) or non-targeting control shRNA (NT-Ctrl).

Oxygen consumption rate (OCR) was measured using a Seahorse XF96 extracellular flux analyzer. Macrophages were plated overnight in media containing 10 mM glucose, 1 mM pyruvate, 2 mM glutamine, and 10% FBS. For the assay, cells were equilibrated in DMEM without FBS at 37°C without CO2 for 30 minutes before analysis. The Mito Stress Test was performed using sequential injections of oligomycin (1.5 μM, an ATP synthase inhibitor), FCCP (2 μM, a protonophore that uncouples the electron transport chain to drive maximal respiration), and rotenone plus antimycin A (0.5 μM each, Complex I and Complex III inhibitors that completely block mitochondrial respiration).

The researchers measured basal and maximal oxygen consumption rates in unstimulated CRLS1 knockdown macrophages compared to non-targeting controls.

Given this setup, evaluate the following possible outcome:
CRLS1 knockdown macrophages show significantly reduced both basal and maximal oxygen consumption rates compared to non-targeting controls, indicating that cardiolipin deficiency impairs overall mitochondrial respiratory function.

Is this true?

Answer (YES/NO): NO